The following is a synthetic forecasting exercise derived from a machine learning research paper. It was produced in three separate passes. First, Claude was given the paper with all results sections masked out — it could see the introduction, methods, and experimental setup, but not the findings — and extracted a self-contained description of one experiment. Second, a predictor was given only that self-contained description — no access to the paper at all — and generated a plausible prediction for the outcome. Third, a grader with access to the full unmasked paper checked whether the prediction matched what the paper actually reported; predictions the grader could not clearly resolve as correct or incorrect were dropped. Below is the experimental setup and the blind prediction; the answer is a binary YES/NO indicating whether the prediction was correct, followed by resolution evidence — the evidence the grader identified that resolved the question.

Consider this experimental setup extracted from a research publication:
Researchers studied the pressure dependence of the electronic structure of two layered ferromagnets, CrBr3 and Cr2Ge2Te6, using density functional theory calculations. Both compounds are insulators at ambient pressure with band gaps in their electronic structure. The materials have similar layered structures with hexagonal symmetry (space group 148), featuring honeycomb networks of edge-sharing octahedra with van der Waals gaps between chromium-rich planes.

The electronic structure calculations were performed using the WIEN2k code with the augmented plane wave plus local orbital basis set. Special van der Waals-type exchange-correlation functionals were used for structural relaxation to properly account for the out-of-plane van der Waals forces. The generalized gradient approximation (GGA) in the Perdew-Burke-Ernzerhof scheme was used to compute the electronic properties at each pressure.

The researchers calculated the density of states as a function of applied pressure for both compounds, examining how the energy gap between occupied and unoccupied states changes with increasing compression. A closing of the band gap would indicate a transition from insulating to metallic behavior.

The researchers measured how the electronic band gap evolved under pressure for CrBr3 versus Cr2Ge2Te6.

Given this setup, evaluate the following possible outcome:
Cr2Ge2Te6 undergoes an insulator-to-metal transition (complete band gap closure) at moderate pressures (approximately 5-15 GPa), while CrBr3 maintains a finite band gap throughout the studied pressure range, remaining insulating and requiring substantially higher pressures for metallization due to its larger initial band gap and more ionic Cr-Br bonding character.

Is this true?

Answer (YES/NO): YES